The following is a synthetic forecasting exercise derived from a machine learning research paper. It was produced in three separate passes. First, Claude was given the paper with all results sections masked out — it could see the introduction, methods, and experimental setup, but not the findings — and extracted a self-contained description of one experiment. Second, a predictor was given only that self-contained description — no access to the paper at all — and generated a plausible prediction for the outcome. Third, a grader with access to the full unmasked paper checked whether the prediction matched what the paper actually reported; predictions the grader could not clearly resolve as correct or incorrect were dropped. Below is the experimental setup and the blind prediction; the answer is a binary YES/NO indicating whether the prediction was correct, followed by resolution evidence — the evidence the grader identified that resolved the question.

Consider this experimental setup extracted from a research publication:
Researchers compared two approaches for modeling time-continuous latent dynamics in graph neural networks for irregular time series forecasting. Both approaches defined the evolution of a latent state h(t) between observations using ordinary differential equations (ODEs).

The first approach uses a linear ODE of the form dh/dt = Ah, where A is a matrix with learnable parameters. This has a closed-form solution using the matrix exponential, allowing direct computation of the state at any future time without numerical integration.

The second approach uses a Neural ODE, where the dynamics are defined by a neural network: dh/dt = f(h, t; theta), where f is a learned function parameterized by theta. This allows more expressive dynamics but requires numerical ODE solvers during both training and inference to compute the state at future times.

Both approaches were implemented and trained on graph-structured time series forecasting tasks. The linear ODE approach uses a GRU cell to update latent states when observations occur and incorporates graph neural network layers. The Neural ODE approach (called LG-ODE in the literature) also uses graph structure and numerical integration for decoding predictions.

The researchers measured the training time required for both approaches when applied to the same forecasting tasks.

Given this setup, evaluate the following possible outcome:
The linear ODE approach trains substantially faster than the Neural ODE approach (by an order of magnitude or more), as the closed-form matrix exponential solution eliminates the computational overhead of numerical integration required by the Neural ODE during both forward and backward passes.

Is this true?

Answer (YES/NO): YES